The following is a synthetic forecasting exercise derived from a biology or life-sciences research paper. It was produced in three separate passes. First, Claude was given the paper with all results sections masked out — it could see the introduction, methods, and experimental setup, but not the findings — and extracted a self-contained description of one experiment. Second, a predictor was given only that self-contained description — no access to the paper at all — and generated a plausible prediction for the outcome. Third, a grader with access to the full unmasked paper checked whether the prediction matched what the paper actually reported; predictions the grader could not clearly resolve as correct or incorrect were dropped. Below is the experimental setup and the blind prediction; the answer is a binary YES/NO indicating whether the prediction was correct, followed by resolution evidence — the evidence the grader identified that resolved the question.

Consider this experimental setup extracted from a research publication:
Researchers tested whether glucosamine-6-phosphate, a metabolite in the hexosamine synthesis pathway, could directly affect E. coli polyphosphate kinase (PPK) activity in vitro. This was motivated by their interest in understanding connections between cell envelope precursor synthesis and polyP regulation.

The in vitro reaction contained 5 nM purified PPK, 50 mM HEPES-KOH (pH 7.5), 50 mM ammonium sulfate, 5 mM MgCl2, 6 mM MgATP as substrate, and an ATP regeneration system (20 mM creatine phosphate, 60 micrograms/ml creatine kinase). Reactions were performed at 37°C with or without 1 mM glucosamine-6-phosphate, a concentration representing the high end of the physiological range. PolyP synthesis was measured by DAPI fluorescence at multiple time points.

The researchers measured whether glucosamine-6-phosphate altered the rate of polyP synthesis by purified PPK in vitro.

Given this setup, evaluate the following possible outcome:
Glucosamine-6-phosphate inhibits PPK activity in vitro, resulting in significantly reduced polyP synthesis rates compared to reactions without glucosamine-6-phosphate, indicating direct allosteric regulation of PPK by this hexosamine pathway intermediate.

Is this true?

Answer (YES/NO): NO